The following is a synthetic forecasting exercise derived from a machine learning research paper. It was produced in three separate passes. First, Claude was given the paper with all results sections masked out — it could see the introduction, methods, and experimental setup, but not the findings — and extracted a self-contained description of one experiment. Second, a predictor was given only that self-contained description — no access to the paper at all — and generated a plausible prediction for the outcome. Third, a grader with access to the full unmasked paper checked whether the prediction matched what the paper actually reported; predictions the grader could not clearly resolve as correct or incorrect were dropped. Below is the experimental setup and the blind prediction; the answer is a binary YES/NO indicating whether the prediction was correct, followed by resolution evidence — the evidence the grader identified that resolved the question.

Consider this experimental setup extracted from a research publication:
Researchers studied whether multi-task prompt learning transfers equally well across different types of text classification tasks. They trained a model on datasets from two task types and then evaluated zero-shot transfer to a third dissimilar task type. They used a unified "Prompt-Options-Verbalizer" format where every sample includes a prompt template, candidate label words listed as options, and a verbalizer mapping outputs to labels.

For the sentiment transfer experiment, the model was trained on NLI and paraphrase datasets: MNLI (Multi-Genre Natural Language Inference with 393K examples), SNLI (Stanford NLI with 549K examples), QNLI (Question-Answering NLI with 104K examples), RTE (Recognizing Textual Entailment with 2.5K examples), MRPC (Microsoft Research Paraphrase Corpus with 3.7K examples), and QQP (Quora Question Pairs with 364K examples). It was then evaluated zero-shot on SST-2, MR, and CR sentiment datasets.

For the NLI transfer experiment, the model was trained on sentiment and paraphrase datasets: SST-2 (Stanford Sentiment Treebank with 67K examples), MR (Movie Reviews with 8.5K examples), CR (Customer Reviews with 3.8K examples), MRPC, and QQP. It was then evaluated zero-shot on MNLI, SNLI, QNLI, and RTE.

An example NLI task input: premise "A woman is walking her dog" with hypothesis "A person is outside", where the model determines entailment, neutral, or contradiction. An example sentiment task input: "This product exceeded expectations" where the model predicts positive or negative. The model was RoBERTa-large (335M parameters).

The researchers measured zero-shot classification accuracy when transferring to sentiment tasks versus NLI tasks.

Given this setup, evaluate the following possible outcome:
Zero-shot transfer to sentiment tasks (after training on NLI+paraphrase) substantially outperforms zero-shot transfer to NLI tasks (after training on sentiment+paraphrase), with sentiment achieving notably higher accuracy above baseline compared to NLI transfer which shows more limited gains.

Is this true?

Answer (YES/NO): YES